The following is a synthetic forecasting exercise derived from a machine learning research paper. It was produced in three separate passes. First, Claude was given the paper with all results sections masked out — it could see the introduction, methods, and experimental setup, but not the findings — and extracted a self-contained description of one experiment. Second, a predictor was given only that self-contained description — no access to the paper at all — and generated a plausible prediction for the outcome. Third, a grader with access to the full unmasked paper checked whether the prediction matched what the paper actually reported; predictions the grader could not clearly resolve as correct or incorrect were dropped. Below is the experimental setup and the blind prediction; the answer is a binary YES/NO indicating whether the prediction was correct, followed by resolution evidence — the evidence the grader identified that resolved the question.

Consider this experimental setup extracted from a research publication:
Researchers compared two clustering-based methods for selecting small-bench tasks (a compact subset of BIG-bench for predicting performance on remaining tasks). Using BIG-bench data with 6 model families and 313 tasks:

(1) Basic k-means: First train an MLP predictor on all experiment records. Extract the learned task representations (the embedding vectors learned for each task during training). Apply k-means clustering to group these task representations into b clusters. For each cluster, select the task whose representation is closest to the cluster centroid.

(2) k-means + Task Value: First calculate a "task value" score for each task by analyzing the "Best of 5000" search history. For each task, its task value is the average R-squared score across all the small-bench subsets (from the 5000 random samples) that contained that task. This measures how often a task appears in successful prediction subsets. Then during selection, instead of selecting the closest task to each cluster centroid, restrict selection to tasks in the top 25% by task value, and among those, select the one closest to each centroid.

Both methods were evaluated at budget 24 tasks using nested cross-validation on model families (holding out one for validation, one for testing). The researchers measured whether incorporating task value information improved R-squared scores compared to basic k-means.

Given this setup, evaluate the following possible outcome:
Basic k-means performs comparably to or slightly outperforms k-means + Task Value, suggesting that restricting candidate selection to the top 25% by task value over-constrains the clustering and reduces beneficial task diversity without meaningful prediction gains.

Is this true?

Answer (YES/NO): NO